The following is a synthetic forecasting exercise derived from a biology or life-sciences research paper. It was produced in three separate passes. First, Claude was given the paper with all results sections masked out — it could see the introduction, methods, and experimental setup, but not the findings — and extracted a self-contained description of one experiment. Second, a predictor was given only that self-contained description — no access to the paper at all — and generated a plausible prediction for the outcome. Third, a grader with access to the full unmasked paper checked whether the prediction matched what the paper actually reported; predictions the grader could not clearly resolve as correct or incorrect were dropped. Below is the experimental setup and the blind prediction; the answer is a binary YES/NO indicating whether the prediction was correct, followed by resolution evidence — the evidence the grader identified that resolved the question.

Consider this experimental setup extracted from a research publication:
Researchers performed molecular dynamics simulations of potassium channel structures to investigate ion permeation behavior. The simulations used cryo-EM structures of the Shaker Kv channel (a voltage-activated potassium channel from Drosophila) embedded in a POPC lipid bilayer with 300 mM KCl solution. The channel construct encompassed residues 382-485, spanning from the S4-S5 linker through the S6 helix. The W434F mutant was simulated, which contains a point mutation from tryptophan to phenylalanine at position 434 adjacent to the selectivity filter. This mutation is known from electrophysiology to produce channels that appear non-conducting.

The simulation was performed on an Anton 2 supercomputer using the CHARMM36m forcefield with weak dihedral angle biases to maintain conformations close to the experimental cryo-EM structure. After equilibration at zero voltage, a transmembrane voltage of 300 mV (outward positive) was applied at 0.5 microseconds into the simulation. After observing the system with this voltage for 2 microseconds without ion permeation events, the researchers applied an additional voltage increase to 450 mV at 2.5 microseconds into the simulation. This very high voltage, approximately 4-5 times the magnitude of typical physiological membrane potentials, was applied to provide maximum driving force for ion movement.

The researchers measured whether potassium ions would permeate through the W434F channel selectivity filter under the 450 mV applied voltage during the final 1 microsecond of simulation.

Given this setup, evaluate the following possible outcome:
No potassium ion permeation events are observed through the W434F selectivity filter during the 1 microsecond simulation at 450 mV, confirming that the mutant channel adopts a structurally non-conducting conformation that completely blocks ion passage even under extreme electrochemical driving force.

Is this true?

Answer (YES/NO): NO